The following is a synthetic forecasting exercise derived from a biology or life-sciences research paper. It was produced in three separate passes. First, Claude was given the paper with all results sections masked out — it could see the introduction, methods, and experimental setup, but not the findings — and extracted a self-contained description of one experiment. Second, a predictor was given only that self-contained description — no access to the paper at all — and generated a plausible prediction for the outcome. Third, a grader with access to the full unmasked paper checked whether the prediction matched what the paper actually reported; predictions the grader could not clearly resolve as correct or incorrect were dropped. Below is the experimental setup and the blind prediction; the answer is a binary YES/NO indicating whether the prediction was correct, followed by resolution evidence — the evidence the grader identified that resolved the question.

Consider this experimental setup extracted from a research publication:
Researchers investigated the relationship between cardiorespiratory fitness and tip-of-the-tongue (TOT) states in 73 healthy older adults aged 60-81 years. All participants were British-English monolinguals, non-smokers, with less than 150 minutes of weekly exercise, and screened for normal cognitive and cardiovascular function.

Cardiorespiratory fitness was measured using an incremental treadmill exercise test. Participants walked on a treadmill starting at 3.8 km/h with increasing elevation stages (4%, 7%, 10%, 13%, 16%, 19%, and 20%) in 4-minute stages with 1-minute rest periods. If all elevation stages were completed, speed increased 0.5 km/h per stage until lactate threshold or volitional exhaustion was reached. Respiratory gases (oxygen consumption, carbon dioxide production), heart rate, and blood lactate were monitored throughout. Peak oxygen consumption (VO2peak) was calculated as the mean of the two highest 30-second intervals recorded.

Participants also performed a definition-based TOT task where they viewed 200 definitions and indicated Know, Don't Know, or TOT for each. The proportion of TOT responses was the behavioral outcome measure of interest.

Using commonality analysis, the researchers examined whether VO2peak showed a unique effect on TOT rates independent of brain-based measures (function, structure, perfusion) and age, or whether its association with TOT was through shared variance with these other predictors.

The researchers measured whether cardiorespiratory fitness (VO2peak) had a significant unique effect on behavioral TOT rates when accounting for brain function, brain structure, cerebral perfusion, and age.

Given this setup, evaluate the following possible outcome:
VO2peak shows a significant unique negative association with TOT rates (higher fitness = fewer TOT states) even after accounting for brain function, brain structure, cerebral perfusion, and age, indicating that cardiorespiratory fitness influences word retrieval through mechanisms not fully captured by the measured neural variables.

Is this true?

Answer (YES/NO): NO